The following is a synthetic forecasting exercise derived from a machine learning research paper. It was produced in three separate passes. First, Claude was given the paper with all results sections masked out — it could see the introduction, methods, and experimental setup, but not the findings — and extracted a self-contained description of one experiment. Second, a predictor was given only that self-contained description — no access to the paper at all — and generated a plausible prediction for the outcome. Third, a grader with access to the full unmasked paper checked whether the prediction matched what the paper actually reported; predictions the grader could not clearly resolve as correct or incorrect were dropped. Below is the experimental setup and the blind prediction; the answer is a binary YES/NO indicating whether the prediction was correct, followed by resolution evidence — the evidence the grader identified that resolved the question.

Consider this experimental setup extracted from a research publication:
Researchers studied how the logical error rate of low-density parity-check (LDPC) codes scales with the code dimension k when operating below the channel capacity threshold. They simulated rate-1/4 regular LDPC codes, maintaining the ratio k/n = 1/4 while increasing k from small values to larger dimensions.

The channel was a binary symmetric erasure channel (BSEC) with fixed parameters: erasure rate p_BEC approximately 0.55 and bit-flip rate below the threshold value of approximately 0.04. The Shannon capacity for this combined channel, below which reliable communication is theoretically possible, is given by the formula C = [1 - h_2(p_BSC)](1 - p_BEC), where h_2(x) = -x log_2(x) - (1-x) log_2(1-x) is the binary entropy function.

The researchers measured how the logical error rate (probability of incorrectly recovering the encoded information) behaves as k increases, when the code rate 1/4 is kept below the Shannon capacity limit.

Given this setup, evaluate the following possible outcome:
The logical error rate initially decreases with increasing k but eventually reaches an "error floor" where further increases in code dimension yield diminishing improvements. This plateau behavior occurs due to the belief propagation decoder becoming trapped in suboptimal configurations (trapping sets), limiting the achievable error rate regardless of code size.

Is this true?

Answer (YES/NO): NO